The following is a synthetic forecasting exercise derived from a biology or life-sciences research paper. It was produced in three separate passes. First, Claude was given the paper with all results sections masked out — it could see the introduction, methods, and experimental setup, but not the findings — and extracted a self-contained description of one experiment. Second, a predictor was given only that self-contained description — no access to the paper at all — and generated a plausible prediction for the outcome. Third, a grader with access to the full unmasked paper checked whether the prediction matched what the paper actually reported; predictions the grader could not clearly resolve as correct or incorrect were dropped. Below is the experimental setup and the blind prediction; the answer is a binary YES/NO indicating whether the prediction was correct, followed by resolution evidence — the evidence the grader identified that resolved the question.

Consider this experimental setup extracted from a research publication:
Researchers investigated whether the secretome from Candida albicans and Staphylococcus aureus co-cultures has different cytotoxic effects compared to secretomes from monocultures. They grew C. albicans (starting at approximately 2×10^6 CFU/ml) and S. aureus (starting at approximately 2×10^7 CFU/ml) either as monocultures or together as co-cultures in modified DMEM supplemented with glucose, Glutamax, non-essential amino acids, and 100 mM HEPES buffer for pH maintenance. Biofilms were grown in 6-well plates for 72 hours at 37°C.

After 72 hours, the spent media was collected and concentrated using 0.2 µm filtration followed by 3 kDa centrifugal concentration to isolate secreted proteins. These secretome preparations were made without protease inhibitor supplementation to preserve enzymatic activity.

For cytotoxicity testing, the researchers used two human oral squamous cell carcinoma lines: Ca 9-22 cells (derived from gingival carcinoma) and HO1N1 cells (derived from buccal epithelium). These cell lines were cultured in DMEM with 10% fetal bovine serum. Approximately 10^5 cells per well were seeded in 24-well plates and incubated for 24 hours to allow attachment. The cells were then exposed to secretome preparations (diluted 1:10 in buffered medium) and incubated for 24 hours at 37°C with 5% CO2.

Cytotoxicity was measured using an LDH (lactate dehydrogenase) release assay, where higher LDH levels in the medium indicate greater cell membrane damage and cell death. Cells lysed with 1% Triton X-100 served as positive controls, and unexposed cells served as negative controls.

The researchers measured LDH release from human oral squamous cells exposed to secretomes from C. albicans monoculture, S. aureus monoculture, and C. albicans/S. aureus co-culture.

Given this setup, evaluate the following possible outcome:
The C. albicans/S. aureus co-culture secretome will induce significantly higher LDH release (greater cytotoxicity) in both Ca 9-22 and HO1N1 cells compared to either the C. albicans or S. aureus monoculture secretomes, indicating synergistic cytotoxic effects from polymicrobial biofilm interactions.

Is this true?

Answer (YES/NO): YES